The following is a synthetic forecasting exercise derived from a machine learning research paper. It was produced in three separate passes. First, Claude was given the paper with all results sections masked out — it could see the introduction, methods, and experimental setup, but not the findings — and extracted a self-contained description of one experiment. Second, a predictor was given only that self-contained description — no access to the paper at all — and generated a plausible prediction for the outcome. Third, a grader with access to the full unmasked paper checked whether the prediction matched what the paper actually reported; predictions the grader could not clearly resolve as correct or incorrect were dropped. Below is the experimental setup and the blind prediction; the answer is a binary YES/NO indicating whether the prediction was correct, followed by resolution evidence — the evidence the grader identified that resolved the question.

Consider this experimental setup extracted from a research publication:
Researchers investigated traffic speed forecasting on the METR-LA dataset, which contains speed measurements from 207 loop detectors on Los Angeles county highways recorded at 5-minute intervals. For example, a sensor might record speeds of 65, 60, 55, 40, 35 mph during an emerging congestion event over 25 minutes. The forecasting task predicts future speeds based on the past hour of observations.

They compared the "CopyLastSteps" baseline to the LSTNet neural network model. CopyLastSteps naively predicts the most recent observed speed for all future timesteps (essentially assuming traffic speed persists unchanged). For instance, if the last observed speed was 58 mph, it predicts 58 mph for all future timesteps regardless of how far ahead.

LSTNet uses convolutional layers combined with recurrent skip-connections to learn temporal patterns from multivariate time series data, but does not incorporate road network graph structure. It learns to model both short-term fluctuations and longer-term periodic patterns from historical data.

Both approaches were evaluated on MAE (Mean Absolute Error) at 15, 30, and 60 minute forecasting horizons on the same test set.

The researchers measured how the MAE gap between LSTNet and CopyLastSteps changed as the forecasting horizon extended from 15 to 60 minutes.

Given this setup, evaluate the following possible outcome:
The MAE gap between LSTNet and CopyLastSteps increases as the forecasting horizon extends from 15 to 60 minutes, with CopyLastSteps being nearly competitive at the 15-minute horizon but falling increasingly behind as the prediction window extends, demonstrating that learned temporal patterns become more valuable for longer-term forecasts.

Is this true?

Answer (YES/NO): NO